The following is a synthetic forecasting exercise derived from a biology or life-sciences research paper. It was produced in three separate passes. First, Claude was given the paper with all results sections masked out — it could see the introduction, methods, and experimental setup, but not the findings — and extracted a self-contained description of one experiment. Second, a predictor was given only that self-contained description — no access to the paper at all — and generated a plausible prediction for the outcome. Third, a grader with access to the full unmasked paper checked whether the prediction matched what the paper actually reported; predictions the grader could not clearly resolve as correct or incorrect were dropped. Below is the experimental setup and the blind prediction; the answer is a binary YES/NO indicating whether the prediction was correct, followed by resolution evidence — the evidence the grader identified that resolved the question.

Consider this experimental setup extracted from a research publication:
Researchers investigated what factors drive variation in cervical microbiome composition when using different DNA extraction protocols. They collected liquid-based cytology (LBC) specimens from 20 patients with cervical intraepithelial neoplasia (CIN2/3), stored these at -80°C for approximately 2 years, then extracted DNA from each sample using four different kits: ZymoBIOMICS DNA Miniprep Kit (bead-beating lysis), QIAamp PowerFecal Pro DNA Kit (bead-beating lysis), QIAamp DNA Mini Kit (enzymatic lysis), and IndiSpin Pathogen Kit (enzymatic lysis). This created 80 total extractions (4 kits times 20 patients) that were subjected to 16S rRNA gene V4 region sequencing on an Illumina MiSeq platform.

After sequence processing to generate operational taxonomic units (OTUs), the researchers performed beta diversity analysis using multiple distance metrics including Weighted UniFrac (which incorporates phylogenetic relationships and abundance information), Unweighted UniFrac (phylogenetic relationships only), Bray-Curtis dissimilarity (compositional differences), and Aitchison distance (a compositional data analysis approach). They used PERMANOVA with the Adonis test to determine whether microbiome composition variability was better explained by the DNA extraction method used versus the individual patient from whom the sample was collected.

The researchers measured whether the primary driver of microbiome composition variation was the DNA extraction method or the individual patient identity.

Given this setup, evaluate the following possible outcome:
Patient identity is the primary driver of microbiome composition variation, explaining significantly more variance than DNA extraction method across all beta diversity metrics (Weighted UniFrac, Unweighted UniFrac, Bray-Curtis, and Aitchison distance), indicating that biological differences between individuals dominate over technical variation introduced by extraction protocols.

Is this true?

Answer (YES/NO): NO